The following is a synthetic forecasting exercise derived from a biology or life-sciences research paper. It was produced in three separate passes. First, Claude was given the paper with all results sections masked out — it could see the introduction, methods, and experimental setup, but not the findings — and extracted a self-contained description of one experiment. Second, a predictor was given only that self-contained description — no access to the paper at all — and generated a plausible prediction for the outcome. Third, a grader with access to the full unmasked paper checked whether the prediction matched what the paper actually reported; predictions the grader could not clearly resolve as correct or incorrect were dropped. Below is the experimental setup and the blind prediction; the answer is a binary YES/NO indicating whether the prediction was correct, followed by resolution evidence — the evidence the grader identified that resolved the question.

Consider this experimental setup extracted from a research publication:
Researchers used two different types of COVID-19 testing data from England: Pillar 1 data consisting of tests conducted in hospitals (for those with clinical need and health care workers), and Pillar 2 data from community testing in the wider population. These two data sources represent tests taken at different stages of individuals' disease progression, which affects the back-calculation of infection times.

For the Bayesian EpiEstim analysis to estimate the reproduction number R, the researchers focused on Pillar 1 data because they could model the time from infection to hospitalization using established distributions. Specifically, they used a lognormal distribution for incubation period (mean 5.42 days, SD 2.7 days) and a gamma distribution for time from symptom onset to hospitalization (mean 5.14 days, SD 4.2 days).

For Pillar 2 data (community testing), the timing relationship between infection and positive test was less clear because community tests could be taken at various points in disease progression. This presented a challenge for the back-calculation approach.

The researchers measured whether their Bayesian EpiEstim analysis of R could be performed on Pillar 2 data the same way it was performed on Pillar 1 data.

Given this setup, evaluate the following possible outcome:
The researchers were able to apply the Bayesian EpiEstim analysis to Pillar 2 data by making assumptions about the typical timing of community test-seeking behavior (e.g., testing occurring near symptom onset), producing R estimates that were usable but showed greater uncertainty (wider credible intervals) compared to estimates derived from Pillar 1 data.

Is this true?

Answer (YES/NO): NO